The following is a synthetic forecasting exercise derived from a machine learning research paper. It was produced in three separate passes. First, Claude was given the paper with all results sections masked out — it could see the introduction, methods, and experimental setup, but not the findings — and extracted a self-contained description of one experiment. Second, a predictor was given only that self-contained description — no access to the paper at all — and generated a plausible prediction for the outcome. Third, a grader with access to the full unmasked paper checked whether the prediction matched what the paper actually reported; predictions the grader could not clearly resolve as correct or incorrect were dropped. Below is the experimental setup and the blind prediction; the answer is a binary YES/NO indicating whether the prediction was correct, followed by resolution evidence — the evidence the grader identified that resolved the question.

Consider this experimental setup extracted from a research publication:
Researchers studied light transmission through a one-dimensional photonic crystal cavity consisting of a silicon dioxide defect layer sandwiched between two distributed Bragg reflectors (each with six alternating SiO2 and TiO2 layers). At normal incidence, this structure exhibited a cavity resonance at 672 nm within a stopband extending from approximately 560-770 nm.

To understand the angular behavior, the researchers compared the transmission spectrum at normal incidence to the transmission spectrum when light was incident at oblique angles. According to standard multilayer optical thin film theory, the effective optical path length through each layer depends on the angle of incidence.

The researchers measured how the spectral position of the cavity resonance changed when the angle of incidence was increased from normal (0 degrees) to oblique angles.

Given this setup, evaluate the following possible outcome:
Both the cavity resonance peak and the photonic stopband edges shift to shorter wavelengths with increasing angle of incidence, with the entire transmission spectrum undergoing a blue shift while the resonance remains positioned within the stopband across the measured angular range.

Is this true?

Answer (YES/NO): YES